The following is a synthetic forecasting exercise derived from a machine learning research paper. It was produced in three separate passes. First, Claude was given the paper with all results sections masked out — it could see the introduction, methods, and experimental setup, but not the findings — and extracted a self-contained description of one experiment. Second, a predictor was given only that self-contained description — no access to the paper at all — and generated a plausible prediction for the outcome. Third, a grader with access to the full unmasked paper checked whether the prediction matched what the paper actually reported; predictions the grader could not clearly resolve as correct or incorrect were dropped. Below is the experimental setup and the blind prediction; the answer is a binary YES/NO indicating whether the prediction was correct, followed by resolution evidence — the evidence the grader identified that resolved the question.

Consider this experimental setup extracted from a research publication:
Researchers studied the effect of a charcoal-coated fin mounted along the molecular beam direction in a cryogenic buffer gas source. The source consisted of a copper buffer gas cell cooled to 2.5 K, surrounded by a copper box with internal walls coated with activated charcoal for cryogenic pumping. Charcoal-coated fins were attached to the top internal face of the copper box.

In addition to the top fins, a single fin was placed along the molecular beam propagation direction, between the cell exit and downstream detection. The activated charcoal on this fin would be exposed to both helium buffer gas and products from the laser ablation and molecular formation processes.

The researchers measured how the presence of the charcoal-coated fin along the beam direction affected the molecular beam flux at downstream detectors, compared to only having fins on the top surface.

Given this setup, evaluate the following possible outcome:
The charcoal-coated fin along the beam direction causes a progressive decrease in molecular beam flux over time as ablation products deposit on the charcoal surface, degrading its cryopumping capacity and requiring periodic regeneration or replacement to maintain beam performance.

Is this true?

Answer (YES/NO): YES